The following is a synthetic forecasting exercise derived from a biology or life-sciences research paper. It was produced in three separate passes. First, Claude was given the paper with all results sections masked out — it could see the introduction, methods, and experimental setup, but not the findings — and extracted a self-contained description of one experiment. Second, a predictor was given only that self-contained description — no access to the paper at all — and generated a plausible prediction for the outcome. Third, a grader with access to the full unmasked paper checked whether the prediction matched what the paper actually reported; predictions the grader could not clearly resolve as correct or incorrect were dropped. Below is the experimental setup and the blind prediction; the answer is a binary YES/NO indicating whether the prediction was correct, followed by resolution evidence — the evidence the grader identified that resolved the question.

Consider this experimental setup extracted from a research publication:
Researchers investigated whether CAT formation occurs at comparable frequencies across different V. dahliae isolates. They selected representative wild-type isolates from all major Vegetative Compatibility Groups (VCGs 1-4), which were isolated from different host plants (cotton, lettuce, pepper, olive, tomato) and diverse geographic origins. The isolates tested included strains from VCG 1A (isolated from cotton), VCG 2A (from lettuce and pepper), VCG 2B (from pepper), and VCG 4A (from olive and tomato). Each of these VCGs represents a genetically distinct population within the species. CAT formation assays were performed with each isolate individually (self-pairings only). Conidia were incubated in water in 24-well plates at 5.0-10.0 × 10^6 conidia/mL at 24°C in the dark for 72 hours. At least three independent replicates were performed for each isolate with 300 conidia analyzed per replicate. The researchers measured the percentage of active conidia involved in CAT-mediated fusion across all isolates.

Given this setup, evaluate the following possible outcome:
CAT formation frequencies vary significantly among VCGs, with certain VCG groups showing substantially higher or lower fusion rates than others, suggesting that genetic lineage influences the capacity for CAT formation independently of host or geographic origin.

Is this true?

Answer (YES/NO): NO